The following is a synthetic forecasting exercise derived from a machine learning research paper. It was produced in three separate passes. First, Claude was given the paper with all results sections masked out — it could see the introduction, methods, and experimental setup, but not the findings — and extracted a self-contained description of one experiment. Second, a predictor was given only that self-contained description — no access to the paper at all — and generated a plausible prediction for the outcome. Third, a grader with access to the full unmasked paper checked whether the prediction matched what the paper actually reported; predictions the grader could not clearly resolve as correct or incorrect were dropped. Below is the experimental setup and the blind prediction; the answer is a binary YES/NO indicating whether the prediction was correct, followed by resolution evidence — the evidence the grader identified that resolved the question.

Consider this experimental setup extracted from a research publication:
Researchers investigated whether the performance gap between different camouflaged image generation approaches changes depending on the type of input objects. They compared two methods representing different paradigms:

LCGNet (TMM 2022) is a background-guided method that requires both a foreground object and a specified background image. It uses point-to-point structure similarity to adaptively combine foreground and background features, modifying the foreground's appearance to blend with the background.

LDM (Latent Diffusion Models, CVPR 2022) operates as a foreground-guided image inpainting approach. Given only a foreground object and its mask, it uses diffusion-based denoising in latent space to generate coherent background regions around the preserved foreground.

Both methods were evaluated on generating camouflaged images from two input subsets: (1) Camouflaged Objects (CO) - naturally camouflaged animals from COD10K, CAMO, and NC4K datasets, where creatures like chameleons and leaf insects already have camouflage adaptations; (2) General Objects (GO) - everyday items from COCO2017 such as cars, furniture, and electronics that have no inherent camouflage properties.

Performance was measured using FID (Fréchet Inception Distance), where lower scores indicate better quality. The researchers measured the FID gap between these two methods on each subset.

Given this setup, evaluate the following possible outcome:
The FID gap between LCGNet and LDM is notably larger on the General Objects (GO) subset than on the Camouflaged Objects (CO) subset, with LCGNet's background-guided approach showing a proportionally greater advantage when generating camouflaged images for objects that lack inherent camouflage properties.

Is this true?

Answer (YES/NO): NO